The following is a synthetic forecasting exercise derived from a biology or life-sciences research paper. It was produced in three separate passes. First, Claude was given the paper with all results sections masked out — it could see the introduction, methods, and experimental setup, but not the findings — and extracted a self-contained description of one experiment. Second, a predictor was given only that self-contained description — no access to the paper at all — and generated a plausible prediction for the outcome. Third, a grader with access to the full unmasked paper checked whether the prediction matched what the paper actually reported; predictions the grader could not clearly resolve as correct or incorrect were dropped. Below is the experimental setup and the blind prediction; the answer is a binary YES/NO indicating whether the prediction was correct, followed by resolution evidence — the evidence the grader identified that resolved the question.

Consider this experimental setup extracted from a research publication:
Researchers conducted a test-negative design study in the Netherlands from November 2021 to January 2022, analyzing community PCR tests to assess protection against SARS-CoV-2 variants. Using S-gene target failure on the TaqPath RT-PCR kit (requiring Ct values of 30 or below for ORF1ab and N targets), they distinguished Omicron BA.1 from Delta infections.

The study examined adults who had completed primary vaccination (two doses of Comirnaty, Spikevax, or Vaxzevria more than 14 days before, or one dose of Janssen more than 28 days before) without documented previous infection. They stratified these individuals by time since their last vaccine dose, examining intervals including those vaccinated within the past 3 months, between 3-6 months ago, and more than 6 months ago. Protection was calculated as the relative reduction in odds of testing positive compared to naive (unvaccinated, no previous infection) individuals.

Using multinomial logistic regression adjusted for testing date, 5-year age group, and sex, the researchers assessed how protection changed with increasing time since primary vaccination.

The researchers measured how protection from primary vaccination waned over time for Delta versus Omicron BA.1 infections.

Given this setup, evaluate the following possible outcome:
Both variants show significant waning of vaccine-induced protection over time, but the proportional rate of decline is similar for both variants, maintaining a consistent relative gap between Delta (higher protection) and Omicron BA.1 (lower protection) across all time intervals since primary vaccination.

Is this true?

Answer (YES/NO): NO